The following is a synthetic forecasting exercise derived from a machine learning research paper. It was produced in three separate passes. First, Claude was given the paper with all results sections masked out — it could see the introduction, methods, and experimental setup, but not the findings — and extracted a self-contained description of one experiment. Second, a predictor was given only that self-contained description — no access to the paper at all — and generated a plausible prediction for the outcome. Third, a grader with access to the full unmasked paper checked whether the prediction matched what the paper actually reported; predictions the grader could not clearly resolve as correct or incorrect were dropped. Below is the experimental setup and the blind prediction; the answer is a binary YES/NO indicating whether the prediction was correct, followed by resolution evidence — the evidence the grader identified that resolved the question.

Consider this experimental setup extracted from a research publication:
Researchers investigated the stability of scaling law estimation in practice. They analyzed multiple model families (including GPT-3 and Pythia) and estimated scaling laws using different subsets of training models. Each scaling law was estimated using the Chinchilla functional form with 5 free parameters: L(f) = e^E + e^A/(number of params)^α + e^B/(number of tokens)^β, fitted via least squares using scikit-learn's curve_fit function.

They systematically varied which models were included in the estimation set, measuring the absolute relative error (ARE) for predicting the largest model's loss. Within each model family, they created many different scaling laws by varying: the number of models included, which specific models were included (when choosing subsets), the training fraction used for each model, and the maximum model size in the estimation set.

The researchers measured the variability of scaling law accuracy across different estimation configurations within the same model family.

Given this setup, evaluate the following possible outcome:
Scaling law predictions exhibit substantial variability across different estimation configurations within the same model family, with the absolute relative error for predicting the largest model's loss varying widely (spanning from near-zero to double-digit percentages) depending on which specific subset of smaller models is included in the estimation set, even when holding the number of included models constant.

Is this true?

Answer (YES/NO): YES